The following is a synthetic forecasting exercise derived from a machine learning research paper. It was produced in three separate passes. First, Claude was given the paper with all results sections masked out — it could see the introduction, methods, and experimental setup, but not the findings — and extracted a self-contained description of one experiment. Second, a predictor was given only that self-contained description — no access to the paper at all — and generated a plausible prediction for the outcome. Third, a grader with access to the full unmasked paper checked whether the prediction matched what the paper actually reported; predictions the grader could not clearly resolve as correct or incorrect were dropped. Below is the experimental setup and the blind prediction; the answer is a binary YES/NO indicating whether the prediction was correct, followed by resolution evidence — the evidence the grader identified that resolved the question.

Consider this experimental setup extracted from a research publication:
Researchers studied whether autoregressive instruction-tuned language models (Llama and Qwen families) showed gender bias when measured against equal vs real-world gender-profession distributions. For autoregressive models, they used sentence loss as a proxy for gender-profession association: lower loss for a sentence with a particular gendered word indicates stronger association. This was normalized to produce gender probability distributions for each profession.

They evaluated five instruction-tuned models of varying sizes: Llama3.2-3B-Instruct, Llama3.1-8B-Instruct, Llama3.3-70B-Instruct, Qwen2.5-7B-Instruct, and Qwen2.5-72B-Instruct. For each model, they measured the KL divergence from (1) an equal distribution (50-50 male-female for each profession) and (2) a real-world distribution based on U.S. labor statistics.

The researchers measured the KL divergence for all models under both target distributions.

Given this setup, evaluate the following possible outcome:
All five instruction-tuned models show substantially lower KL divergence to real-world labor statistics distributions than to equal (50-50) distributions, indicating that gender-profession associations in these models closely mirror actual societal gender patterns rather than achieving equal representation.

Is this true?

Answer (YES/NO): NO